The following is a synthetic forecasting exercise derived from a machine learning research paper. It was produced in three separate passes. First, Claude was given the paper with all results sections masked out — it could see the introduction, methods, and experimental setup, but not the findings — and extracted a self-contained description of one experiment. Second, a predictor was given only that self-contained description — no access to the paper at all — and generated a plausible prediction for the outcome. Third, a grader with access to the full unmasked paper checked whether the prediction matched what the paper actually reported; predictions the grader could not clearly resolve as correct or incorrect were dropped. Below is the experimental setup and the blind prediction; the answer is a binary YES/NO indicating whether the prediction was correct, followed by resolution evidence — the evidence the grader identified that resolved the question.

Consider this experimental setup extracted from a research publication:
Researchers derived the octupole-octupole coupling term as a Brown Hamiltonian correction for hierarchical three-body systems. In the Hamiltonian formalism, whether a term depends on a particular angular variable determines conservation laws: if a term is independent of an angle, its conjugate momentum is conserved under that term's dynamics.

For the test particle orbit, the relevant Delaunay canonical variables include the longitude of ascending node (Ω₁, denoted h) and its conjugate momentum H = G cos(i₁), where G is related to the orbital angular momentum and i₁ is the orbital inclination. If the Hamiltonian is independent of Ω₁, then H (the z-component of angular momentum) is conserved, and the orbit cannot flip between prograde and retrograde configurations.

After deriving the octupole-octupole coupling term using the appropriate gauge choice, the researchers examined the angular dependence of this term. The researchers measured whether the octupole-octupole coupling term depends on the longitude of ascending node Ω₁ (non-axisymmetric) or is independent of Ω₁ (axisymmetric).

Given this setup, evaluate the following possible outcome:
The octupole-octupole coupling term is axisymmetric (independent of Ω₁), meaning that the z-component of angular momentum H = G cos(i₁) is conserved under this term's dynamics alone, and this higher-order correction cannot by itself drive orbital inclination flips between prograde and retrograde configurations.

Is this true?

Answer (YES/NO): YES